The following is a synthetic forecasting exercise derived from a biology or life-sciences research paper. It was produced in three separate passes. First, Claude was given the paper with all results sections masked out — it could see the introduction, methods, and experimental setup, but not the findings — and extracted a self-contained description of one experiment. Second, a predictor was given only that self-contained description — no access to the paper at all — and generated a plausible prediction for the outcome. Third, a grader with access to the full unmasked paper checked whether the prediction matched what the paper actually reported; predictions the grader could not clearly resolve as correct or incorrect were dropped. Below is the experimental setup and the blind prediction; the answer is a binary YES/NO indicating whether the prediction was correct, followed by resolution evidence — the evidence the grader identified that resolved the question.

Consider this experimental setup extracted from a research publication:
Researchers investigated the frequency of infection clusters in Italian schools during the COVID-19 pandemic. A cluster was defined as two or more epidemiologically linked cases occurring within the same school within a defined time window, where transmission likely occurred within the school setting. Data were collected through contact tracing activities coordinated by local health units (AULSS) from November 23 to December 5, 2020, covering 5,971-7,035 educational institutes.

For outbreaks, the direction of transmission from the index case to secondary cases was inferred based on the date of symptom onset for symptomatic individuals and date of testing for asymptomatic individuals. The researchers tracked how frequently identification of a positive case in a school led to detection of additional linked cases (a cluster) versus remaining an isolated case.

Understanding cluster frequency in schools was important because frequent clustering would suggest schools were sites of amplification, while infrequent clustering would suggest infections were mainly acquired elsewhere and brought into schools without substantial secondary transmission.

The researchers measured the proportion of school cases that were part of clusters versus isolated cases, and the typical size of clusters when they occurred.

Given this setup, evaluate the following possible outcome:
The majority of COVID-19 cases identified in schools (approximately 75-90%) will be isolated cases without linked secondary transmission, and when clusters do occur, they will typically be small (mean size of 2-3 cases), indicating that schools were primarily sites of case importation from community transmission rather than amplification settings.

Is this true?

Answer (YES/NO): NO